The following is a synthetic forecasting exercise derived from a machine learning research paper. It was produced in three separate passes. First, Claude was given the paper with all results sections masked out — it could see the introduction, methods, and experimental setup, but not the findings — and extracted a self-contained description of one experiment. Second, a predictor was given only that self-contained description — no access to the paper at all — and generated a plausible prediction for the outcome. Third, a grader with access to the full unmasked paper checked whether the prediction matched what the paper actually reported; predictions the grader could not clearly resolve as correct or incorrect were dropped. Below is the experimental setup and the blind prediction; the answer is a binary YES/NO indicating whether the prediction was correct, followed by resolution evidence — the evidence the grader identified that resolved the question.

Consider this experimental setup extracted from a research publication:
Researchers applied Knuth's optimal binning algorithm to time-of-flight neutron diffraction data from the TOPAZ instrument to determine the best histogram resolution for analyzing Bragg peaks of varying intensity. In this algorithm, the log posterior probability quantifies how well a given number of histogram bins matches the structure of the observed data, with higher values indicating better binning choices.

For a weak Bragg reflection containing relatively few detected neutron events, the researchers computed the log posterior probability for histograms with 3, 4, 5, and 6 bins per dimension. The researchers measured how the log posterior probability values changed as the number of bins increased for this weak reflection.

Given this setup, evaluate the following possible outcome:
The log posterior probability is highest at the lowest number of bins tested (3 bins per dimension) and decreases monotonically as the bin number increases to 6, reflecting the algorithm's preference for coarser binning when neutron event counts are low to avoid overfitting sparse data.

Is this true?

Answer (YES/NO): YES